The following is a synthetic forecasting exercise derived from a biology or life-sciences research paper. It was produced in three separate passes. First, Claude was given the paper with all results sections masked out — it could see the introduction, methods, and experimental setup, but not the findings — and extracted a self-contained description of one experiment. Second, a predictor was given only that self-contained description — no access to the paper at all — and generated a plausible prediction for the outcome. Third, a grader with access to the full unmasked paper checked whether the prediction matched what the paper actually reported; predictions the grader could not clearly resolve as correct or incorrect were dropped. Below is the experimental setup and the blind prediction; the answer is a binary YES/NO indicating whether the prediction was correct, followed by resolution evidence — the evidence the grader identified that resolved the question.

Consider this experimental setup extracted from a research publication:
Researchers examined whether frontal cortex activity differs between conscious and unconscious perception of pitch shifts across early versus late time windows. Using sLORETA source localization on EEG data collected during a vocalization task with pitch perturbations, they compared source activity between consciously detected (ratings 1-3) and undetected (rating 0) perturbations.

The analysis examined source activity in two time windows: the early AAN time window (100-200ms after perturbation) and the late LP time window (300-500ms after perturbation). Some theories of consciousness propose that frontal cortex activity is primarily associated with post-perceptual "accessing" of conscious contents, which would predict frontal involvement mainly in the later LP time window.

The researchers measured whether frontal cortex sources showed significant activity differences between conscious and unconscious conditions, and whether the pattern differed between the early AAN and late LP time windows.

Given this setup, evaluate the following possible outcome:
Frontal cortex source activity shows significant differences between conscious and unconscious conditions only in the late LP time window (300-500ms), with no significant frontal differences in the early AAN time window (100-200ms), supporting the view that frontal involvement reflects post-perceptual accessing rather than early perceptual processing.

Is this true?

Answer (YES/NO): NO